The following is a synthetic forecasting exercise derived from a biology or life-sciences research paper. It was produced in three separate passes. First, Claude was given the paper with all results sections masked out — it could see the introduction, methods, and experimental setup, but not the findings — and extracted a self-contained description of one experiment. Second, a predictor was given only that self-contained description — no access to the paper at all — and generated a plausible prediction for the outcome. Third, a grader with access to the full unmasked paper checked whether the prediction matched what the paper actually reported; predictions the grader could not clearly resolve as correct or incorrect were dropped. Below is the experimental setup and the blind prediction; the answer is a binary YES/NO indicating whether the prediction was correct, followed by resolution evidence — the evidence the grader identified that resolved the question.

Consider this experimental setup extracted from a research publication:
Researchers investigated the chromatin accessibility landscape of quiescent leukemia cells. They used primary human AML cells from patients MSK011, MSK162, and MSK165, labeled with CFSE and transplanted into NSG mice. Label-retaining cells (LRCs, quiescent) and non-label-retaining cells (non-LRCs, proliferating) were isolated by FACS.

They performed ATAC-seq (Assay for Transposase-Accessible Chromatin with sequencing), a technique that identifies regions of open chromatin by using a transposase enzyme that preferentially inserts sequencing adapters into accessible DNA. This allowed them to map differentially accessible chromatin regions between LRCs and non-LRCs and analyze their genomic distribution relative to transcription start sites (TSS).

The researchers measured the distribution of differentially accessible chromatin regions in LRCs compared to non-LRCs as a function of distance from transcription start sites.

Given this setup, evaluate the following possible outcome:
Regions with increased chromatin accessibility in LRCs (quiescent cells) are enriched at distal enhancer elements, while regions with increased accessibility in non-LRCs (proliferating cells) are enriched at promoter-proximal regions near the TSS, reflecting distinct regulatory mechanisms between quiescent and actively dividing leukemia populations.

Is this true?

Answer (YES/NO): NO